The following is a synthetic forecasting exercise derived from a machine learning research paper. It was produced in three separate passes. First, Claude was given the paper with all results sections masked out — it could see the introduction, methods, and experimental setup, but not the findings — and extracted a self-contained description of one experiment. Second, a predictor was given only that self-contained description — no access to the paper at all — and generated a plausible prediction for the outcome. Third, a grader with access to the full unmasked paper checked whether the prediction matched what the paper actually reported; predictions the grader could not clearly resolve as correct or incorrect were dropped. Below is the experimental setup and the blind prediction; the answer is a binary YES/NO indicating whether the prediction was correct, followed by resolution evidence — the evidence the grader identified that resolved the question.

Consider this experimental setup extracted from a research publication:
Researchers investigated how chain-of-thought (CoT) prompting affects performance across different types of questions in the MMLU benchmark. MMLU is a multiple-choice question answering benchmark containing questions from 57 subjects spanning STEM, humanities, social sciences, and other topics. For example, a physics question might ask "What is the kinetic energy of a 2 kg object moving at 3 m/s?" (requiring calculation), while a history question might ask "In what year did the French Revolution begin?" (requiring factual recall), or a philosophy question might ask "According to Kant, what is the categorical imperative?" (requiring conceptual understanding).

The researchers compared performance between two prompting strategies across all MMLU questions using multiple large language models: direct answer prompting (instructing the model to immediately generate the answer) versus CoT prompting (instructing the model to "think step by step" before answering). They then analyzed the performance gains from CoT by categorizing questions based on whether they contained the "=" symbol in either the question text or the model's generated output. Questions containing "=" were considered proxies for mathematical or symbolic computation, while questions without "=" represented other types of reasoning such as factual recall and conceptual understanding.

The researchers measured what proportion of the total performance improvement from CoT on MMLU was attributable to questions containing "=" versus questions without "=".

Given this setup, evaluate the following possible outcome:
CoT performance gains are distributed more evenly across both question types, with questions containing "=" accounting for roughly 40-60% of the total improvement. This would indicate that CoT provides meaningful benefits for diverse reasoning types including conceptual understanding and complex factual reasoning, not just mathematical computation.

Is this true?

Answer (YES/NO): NO